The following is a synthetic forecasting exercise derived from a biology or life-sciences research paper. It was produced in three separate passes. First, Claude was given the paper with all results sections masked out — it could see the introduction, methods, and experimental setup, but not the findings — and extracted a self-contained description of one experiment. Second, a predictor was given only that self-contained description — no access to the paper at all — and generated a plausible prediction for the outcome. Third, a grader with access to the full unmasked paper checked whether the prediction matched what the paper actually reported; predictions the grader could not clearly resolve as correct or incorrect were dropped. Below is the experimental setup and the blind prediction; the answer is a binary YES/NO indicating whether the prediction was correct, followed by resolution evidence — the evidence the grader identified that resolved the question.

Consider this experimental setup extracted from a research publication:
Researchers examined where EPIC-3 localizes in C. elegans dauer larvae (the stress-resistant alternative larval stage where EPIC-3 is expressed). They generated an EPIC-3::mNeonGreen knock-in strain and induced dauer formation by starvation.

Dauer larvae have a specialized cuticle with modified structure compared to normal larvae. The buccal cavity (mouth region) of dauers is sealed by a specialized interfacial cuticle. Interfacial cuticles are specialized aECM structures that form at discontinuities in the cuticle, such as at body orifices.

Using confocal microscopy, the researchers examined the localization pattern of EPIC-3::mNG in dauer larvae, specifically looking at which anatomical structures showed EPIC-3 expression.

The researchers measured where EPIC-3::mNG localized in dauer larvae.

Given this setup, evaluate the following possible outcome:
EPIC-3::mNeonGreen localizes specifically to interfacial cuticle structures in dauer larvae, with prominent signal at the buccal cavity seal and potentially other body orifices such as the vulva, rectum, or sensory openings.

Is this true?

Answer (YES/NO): NO